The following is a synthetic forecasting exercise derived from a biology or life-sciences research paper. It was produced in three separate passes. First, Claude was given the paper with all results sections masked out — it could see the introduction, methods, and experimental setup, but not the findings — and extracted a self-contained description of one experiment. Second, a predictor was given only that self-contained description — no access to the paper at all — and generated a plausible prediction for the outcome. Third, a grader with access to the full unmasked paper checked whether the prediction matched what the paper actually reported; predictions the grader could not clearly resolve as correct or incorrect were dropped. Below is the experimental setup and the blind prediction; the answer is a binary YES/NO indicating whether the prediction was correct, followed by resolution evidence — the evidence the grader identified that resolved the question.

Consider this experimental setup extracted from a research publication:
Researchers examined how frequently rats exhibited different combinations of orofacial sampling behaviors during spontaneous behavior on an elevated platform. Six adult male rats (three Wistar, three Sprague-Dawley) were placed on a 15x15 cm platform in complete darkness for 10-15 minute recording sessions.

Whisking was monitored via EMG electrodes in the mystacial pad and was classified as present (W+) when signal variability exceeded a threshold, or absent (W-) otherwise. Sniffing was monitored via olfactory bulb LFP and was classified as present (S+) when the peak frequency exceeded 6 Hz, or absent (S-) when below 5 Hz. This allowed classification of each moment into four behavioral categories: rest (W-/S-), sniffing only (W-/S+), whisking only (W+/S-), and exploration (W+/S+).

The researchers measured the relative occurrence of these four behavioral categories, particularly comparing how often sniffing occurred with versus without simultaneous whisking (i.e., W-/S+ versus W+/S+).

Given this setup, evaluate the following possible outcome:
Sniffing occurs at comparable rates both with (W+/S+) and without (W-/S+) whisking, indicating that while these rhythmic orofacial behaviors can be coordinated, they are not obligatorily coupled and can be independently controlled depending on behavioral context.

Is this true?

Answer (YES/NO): NO